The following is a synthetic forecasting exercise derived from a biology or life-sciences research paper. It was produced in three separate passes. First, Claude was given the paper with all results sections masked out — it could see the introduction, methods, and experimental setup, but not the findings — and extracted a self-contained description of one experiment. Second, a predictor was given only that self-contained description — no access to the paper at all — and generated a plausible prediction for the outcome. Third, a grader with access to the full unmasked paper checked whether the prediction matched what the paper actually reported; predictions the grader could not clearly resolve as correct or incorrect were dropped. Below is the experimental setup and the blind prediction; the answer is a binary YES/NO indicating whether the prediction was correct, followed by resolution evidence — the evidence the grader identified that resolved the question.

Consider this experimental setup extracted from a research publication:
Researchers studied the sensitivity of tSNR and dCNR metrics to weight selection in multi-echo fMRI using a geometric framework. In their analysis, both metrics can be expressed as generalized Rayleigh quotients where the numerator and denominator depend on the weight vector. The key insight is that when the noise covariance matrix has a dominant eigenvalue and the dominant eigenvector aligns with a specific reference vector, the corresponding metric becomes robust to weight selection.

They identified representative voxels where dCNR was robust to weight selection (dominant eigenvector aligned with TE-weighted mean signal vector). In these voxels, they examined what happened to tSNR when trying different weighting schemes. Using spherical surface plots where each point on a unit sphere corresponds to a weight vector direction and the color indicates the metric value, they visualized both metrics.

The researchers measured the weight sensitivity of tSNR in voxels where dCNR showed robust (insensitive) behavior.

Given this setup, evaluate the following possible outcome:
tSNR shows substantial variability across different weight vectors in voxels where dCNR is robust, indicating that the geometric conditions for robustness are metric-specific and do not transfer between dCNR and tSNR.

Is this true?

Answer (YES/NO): YES